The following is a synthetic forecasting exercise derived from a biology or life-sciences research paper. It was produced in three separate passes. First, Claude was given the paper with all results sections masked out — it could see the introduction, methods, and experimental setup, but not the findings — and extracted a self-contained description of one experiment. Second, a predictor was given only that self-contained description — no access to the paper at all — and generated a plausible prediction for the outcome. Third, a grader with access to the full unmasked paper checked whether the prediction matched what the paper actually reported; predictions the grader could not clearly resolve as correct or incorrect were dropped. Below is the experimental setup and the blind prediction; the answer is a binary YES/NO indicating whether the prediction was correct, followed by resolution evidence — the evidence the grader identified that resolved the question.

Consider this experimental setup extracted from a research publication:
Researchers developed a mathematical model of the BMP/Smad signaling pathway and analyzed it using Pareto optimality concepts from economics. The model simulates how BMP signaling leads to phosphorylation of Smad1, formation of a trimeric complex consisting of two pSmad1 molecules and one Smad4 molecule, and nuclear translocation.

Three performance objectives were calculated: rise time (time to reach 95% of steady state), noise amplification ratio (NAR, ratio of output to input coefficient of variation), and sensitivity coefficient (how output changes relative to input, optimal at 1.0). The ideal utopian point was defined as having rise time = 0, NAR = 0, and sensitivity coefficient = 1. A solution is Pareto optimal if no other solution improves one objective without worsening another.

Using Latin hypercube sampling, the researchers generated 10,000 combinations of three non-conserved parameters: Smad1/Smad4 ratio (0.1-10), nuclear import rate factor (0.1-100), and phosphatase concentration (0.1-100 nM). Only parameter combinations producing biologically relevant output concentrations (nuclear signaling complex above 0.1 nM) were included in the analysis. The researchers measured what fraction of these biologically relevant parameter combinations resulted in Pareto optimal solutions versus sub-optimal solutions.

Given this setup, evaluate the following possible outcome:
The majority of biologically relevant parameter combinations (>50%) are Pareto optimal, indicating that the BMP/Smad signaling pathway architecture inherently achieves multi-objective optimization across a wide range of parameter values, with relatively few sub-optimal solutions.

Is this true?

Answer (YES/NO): YES